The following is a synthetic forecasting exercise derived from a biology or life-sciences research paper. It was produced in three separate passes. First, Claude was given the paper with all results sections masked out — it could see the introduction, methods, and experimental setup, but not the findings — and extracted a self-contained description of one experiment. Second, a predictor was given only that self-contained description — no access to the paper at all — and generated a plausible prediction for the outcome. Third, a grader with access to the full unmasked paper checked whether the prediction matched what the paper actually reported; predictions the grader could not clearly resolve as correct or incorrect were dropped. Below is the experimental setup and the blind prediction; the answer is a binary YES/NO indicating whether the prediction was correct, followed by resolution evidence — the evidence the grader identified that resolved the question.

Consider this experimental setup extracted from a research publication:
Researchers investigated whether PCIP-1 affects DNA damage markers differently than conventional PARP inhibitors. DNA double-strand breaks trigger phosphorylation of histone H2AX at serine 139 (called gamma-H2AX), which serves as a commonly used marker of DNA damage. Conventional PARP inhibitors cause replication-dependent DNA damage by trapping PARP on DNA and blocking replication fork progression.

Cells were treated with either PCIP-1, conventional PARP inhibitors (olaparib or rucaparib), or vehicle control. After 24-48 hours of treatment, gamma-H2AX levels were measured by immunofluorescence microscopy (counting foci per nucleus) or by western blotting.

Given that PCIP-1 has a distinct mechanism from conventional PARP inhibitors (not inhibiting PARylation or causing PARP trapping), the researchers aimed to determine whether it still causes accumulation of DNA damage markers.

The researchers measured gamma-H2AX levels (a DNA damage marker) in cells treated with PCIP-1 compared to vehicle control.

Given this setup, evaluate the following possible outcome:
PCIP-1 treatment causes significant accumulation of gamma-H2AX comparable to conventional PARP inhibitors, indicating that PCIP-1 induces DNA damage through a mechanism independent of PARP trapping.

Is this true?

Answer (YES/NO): YES